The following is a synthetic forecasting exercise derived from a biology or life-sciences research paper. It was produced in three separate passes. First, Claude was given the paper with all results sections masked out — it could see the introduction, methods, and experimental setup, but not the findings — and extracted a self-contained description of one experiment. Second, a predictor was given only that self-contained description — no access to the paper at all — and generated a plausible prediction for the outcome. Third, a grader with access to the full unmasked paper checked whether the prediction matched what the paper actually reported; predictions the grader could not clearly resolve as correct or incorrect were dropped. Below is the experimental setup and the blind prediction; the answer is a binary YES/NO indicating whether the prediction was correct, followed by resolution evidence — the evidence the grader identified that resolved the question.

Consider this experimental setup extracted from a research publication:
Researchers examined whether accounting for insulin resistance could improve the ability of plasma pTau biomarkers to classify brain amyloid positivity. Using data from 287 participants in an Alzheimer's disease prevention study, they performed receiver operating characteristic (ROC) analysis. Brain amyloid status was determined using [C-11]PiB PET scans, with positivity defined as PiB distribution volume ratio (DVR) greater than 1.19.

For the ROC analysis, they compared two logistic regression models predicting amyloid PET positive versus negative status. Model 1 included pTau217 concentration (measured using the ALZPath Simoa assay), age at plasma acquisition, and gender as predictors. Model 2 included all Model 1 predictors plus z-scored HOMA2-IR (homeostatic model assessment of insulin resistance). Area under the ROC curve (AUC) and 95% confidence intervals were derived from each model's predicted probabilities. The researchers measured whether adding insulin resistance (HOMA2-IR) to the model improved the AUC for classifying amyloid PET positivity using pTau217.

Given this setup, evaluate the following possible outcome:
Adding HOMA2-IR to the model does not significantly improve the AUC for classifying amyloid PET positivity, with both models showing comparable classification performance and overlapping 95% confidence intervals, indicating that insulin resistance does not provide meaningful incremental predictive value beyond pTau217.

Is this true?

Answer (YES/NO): YES